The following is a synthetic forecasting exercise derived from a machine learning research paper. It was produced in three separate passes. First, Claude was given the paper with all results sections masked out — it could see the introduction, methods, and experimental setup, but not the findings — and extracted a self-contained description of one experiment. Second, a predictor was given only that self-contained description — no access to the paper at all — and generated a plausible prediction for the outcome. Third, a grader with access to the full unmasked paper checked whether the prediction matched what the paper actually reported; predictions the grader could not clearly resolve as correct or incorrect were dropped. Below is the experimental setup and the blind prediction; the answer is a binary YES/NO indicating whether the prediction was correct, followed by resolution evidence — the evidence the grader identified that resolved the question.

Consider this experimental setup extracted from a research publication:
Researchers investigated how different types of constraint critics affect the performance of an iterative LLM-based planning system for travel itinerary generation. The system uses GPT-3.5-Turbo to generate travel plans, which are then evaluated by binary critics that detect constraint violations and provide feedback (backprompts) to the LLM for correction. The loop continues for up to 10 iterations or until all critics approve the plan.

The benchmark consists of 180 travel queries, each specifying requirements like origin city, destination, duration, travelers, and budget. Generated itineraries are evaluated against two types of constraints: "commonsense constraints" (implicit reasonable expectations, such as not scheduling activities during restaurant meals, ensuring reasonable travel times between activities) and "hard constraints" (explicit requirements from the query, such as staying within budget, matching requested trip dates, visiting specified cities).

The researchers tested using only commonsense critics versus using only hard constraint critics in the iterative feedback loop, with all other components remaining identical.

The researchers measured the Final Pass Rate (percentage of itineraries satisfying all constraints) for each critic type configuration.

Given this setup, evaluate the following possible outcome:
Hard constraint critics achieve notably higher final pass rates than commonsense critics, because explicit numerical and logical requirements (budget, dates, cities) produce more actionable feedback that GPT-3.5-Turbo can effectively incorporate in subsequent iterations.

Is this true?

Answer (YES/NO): NO